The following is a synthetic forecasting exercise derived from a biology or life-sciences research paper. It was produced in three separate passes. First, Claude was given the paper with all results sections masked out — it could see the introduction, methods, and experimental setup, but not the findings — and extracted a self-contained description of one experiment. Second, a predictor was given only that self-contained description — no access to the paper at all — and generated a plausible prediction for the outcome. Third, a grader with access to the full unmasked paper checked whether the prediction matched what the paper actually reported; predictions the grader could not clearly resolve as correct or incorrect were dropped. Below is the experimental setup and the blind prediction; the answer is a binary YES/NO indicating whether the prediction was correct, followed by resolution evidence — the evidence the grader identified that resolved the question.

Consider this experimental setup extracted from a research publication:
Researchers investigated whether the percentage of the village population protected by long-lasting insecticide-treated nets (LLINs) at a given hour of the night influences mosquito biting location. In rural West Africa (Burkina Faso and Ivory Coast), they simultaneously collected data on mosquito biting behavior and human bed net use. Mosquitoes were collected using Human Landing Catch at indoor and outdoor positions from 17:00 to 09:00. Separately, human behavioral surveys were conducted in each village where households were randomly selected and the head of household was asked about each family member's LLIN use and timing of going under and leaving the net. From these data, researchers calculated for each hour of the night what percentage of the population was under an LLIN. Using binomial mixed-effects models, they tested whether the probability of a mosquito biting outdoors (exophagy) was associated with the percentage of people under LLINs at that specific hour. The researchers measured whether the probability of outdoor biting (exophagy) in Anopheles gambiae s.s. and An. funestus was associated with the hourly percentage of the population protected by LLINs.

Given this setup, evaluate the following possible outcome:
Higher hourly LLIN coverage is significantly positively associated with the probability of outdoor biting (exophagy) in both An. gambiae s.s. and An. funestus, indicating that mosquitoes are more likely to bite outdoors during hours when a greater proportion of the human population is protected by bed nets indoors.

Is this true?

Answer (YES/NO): YES